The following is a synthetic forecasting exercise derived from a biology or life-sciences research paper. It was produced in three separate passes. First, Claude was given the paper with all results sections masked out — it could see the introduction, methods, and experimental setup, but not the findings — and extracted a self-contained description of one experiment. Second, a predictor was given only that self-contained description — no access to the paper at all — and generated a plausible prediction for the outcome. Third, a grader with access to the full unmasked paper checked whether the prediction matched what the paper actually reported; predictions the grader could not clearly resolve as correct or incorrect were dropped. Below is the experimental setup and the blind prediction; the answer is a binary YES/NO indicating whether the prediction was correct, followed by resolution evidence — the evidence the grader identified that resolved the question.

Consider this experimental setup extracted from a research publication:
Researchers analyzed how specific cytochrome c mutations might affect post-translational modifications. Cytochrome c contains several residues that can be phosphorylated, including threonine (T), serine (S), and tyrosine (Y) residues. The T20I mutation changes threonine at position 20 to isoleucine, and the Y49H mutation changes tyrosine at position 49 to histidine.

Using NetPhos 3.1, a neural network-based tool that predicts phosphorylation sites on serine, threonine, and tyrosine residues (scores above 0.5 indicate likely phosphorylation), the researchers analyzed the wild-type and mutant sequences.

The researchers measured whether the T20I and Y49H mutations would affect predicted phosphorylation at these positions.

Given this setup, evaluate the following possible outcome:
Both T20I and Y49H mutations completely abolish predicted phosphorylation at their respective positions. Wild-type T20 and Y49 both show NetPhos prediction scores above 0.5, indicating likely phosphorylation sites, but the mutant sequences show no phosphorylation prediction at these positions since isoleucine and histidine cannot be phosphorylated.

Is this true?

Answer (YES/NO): NO